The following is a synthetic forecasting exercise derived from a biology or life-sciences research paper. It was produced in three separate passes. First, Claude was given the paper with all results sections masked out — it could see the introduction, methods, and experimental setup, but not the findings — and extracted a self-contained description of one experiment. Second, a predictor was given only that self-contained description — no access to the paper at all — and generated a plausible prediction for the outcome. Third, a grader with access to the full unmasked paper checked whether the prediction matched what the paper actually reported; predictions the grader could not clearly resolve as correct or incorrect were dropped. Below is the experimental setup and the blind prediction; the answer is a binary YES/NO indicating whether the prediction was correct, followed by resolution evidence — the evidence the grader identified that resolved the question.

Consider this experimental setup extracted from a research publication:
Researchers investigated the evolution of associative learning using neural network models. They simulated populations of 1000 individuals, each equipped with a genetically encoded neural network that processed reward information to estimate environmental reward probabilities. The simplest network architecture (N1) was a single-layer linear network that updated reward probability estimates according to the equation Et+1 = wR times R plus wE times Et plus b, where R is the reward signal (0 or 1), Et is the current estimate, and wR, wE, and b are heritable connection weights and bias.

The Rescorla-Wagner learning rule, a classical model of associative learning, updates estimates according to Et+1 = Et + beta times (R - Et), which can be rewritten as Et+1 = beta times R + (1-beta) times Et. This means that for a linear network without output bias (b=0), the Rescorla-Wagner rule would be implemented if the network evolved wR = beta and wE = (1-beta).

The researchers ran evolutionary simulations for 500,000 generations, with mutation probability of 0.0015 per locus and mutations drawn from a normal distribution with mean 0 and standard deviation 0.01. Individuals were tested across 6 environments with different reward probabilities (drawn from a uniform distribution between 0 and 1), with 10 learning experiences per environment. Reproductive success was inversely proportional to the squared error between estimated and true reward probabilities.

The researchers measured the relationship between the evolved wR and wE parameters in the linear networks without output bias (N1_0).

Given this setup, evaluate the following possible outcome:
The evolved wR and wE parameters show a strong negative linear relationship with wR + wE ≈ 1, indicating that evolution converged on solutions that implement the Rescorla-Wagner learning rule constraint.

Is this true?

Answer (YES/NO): YES